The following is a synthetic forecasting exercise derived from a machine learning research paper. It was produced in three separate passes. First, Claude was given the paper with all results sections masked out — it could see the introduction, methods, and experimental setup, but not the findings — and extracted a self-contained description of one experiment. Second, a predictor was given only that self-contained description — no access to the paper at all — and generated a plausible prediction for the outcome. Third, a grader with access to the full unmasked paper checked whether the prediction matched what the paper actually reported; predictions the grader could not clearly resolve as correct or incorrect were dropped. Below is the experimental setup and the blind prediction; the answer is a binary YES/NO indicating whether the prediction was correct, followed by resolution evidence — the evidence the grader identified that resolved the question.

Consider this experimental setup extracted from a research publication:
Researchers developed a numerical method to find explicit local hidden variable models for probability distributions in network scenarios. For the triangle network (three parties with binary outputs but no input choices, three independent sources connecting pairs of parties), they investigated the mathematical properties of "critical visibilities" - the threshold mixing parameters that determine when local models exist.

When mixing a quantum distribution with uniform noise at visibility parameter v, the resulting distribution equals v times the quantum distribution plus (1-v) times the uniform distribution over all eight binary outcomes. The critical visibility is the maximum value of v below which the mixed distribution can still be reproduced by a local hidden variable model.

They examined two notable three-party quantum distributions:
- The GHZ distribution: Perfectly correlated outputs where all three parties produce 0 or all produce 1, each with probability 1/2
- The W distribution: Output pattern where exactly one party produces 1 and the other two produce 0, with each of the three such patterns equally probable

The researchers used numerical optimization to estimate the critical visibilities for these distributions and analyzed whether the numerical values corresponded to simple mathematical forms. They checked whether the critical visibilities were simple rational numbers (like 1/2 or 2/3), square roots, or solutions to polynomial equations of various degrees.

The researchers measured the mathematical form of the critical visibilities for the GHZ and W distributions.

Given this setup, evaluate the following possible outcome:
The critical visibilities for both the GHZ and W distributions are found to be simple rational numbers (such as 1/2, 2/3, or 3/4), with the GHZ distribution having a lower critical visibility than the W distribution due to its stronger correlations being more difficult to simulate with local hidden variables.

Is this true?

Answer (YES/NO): NO